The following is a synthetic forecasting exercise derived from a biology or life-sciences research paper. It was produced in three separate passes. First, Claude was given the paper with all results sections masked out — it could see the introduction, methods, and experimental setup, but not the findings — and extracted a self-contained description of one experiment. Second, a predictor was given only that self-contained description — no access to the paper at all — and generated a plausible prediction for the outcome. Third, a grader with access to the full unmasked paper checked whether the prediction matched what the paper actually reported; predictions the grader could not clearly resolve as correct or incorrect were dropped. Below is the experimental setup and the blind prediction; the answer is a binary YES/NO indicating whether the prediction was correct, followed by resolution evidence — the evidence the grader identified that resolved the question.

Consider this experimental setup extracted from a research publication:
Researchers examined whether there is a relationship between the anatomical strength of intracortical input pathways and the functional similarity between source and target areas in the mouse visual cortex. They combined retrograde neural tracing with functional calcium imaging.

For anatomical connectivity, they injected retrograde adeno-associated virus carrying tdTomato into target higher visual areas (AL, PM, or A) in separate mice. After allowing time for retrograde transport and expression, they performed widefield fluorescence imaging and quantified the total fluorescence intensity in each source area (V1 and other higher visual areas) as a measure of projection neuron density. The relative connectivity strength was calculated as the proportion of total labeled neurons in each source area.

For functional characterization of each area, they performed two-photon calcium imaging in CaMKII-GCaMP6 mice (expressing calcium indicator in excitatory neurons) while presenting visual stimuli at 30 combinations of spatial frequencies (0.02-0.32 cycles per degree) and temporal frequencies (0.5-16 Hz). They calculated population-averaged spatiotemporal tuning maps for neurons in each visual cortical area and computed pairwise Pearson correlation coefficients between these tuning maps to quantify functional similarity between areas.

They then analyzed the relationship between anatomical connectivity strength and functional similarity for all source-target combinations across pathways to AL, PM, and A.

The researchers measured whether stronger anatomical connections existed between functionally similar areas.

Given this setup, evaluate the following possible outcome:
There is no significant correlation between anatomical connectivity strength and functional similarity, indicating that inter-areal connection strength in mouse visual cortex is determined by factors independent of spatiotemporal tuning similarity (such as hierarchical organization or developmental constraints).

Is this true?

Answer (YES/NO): NO